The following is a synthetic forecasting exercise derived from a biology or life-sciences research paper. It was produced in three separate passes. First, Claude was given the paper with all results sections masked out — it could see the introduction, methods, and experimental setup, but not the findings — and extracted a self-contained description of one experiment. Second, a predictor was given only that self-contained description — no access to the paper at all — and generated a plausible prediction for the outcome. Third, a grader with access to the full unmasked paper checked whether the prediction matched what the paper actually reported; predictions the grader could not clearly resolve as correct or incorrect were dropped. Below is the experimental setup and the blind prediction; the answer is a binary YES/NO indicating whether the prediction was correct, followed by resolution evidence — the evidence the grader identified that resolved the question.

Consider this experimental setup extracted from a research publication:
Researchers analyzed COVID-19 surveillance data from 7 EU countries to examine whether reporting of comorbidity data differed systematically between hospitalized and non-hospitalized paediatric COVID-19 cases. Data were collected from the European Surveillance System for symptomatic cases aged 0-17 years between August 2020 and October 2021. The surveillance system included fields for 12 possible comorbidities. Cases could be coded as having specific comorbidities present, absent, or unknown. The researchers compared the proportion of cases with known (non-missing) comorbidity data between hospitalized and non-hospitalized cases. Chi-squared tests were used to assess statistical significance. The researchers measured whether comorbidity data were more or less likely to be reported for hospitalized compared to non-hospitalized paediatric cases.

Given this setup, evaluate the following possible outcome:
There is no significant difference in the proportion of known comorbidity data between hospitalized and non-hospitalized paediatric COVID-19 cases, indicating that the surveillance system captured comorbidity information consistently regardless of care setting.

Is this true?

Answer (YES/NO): NO